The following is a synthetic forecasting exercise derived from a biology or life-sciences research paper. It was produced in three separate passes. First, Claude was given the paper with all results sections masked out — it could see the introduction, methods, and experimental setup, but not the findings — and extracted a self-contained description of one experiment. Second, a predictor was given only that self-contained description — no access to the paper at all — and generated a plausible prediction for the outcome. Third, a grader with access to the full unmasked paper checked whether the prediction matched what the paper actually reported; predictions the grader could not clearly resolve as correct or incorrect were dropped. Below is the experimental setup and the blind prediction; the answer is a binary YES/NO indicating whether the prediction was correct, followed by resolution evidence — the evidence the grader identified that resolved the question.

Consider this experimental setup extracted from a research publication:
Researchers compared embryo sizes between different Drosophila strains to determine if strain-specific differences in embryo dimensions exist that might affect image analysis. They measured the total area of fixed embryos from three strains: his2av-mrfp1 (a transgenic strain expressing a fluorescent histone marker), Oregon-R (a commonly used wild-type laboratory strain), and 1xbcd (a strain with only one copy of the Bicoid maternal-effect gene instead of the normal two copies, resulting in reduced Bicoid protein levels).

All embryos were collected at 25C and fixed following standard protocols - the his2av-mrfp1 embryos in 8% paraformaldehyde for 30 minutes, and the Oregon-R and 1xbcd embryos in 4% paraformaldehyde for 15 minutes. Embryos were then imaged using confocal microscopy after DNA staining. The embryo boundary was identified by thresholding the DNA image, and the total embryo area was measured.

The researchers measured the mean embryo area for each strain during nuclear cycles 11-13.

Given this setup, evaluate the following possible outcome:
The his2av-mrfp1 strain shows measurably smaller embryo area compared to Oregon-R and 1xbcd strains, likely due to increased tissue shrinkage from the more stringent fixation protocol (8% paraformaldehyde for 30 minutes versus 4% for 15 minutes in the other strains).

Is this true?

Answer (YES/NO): NO